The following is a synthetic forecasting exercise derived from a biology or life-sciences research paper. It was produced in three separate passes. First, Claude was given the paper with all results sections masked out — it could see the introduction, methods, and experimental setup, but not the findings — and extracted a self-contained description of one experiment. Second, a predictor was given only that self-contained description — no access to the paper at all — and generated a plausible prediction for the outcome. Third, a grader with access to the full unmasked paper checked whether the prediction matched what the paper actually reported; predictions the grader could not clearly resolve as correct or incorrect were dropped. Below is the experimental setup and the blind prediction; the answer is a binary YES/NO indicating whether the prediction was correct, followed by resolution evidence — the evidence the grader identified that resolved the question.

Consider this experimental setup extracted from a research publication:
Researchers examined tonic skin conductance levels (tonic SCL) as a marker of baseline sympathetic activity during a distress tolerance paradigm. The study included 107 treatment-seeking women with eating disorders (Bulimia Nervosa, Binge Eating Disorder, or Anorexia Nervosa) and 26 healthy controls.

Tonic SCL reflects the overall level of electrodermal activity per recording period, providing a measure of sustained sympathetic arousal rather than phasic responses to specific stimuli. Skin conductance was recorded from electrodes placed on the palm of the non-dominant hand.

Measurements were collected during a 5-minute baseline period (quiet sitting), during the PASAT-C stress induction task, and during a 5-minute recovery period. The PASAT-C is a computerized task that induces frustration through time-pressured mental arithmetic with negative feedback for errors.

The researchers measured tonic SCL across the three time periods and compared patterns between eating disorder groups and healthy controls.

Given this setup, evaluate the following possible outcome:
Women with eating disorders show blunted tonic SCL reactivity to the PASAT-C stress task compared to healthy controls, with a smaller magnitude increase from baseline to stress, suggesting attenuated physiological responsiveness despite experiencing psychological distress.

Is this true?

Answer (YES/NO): NO